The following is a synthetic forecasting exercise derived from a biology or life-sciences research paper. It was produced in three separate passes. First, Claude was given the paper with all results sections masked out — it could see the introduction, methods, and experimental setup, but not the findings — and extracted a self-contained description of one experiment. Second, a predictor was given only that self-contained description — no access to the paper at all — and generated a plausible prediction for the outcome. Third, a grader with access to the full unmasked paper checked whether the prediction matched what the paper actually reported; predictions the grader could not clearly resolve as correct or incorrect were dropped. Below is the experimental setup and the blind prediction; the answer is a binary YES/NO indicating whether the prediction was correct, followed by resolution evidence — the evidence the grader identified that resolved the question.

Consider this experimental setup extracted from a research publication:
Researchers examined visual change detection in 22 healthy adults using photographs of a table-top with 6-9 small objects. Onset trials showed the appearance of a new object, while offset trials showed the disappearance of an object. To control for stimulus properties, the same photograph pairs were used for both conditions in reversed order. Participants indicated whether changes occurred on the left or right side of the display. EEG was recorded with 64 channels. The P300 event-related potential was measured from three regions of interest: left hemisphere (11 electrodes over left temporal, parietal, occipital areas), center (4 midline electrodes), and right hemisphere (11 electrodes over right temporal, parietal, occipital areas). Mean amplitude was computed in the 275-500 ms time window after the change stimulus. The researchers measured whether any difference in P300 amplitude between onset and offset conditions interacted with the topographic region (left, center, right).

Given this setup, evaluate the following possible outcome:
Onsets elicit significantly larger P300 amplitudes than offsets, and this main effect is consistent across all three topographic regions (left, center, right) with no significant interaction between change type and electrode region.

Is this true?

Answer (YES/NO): YES